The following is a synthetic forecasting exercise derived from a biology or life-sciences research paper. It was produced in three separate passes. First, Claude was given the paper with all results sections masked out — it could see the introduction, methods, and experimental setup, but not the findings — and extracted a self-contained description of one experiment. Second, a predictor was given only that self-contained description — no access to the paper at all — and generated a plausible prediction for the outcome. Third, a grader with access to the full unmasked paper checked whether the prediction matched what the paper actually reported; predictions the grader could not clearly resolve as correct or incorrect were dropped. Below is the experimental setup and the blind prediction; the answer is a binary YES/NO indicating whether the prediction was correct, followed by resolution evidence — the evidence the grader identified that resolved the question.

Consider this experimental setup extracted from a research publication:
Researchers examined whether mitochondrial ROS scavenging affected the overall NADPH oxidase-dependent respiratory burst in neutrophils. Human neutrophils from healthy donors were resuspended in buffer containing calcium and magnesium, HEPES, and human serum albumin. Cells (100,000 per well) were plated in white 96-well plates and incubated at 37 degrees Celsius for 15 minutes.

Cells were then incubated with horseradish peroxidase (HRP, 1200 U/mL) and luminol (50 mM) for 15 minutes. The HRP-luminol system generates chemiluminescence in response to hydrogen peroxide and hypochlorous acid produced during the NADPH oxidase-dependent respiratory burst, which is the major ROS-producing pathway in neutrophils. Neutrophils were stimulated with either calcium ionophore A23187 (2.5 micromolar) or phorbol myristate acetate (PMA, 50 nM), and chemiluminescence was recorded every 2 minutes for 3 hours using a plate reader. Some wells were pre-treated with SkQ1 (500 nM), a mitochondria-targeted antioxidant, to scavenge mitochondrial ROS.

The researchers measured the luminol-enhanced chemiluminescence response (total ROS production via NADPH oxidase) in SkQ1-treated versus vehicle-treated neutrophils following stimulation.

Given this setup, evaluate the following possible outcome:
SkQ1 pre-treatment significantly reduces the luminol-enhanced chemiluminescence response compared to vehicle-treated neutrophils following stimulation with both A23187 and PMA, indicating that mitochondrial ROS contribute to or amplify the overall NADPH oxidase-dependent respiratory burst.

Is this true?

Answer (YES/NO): NO